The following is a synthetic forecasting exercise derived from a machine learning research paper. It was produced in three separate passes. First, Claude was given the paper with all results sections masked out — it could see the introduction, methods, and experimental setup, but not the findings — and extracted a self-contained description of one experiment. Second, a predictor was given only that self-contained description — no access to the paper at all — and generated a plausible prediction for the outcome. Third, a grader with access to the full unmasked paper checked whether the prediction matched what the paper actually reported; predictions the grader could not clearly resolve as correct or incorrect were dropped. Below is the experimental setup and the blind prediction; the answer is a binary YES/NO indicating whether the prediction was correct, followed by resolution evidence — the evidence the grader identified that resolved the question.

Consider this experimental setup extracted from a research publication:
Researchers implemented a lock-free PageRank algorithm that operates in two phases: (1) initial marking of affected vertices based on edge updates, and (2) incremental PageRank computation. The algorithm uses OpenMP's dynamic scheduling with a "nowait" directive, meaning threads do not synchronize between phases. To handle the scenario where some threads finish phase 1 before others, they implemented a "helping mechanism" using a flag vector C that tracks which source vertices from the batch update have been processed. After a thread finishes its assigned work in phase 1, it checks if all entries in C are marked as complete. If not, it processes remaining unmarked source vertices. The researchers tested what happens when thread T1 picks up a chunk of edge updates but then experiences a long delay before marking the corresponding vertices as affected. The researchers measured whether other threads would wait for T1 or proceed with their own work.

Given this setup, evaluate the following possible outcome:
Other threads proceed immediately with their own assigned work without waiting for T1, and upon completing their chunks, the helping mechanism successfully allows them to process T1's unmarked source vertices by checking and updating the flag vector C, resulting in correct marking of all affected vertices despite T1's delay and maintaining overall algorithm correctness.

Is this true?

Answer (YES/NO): YES